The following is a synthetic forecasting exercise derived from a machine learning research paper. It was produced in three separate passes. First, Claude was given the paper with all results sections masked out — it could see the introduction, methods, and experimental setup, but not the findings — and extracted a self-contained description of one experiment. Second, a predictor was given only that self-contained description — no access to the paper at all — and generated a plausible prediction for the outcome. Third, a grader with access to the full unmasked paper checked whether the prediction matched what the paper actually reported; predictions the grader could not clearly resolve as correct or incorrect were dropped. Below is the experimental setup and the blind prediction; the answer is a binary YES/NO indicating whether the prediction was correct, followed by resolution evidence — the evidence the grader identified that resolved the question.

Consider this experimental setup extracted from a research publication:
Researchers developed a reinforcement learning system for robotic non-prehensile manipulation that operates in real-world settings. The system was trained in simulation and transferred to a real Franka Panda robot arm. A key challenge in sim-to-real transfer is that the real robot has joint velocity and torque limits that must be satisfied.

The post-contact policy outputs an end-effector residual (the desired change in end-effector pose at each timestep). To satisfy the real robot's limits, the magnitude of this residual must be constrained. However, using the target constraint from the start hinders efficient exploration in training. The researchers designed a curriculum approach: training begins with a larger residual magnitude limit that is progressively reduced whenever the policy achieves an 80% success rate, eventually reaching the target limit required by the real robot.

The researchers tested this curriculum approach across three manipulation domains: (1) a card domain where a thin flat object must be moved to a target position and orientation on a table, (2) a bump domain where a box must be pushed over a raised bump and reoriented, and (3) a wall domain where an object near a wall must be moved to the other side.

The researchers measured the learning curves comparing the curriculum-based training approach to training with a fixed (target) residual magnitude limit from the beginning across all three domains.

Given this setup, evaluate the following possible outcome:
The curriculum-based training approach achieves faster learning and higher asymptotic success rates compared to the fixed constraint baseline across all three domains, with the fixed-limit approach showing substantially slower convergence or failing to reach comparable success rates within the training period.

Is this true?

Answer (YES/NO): NO